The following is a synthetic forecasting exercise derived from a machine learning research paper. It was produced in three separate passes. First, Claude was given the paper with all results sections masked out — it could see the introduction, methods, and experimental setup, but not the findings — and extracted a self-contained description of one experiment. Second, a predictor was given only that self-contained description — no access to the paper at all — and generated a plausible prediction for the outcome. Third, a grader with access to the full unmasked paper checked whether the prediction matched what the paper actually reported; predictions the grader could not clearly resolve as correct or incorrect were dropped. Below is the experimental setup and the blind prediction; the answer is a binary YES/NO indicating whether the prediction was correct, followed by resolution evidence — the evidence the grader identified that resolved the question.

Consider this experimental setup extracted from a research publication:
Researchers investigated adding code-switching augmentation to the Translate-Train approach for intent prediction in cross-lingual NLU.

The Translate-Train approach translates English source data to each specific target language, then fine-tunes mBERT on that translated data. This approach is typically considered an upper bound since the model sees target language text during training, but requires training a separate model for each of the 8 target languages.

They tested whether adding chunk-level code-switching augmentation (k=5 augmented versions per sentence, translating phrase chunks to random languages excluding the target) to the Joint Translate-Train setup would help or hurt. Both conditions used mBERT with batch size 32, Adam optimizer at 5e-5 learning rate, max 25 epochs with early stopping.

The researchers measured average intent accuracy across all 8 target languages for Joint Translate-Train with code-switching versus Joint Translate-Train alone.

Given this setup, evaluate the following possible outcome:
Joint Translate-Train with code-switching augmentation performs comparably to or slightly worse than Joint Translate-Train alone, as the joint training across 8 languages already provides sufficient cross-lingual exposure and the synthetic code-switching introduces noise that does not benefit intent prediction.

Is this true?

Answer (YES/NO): NO